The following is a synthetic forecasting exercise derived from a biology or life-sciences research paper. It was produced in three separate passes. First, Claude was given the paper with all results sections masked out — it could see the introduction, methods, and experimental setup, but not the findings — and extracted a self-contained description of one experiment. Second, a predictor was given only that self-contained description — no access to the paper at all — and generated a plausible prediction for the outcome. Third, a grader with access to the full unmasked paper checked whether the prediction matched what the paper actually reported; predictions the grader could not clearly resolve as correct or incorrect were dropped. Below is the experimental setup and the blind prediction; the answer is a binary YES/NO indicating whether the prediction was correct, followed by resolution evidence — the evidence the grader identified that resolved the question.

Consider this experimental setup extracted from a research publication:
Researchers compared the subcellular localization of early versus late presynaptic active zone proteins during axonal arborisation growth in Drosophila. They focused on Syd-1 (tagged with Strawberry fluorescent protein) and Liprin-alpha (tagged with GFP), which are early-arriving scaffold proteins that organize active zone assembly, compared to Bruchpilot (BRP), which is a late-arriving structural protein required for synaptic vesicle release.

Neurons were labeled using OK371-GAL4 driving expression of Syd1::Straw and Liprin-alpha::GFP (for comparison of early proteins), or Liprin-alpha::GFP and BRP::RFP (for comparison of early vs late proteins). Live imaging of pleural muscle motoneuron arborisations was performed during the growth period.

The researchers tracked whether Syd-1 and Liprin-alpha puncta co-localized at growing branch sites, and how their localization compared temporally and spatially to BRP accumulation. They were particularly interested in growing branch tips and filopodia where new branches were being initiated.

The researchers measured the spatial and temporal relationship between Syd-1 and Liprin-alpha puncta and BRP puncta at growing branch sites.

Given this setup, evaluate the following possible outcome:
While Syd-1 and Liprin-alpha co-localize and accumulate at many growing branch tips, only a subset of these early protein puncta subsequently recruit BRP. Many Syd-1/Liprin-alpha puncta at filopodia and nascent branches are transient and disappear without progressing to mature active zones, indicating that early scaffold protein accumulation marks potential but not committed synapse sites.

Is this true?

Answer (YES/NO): NO